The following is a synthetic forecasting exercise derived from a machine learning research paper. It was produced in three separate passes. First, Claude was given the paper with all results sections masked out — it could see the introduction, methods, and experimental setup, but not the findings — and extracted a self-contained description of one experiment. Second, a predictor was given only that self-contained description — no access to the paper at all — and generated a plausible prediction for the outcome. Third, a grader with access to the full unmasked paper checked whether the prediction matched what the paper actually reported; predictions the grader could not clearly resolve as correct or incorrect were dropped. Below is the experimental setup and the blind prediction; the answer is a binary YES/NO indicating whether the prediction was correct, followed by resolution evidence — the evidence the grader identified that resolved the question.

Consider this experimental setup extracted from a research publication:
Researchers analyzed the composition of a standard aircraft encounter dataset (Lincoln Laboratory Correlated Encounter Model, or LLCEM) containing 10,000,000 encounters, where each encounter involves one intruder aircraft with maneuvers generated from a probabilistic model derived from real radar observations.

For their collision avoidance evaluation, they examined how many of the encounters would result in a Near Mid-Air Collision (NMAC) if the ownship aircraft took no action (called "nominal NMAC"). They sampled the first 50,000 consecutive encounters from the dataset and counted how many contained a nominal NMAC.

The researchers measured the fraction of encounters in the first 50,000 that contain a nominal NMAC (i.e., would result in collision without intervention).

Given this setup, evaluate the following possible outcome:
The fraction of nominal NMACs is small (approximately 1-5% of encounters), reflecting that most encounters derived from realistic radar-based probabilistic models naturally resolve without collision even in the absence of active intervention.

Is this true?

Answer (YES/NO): YES